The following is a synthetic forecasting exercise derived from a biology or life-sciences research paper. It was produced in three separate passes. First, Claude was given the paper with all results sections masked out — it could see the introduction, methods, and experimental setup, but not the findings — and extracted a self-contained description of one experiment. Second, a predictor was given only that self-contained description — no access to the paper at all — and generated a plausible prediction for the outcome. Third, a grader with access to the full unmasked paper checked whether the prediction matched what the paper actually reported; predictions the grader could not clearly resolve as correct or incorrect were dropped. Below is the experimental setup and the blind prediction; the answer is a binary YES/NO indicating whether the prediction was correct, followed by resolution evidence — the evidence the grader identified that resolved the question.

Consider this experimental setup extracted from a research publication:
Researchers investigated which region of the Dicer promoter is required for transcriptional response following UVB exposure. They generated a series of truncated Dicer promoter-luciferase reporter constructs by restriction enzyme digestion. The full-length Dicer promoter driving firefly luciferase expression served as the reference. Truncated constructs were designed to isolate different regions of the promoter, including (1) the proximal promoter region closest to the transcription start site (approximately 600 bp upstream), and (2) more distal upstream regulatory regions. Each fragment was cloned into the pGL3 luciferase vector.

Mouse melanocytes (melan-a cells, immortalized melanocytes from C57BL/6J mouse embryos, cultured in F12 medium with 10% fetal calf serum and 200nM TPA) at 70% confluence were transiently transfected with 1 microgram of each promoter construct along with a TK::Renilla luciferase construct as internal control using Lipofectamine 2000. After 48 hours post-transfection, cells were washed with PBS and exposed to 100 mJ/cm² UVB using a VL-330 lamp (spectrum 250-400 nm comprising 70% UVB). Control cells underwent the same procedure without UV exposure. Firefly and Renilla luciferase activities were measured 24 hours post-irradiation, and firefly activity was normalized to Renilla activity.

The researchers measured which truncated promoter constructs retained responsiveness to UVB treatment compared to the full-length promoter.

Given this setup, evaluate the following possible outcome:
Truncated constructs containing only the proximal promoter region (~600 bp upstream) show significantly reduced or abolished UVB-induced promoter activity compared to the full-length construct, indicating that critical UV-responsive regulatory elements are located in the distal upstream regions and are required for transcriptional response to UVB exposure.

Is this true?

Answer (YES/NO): NO